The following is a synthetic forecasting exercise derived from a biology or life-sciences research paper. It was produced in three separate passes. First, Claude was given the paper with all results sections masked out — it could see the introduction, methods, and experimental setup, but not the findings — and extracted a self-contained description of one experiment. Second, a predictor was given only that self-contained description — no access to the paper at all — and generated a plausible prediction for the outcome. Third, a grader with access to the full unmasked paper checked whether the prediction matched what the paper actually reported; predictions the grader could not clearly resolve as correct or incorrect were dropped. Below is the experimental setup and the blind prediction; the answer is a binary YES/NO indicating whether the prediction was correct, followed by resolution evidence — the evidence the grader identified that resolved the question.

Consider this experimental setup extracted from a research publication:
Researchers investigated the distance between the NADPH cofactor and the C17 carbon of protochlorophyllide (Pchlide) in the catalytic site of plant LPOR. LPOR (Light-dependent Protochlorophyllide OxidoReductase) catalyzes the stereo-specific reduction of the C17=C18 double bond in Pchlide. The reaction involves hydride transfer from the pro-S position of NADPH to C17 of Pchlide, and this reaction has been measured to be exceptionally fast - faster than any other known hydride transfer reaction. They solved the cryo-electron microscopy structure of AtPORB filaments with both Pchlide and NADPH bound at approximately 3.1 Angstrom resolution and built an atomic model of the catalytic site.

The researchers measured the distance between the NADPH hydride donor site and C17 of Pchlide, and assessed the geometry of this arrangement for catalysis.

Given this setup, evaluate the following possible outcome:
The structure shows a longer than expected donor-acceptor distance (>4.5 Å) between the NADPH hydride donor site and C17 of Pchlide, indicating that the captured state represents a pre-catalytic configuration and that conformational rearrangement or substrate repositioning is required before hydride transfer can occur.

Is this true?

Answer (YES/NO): YES